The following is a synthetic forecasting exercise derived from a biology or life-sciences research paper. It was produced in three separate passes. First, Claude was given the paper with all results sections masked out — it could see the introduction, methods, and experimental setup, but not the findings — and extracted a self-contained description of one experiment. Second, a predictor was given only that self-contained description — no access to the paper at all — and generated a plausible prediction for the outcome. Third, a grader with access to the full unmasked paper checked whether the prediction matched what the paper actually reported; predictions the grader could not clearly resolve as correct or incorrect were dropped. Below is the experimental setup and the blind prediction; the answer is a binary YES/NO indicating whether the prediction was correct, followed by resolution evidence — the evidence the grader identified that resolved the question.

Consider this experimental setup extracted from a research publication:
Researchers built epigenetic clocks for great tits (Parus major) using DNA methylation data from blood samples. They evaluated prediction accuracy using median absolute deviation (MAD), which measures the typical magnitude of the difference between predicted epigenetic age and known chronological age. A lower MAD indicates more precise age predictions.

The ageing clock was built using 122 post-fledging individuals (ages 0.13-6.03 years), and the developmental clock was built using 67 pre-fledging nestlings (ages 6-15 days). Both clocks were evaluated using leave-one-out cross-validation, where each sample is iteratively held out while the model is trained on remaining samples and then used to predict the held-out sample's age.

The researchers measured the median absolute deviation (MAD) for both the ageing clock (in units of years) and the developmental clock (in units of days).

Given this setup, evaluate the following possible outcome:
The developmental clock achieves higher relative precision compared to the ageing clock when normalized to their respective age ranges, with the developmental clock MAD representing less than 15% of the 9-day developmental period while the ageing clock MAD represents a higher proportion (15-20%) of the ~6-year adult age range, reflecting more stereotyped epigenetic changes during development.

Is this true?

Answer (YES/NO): NO